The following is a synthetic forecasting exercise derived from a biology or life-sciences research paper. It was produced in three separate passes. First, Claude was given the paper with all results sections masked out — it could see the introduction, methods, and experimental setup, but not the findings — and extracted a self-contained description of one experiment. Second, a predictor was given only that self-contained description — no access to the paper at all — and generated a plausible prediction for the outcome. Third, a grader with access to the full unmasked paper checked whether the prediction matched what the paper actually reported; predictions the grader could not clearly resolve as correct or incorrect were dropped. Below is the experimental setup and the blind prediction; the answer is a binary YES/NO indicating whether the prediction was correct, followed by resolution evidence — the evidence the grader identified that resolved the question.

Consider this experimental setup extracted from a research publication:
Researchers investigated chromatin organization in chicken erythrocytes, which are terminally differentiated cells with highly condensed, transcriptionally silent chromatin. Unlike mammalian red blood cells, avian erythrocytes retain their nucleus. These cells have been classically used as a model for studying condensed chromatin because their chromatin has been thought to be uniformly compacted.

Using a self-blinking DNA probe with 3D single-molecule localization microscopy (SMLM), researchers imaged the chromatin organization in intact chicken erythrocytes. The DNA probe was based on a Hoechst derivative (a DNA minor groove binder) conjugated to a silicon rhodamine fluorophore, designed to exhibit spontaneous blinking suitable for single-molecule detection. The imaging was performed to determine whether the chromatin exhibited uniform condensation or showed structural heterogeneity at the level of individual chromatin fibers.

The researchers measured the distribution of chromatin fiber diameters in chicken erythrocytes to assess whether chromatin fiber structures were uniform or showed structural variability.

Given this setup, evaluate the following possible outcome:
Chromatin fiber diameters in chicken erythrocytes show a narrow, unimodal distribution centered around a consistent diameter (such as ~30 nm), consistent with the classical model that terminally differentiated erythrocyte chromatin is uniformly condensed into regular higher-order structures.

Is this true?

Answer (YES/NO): NO